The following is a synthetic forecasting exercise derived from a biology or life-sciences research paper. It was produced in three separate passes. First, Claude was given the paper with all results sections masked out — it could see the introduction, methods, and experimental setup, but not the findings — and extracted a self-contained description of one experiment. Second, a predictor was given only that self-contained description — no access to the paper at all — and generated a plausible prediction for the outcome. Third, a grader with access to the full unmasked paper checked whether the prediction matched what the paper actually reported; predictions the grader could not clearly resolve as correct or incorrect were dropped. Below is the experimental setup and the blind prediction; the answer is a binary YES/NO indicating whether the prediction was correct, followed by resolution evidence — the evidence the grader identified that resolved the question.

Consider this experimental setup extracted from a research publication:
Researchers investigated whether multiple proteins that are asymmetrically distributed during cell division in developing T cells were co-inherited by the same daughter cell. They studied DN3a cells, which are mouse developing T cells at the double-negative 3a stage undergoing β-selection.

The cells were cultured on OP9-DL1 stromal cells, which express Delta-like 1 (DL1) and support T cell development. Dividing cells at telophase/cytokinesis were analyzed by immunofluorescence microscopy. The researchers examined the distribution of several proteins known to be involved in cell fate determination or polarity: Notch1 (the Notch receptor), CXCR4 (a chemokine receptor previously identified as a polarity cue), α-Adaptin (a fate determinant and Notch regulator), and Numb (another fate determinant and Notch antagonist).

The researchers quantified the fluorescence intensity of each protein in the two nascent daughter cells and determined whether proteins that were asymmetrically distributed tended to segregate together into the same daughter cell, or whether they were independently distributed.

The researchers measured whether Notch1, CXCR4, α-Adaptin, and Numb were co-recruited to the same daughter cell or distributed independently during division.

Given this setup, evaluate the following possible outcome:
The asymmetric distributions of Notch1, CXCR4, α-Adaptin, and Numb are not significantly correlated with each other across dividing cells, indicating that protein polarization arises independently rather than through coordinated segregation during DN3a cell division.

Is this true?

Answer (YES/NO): NO